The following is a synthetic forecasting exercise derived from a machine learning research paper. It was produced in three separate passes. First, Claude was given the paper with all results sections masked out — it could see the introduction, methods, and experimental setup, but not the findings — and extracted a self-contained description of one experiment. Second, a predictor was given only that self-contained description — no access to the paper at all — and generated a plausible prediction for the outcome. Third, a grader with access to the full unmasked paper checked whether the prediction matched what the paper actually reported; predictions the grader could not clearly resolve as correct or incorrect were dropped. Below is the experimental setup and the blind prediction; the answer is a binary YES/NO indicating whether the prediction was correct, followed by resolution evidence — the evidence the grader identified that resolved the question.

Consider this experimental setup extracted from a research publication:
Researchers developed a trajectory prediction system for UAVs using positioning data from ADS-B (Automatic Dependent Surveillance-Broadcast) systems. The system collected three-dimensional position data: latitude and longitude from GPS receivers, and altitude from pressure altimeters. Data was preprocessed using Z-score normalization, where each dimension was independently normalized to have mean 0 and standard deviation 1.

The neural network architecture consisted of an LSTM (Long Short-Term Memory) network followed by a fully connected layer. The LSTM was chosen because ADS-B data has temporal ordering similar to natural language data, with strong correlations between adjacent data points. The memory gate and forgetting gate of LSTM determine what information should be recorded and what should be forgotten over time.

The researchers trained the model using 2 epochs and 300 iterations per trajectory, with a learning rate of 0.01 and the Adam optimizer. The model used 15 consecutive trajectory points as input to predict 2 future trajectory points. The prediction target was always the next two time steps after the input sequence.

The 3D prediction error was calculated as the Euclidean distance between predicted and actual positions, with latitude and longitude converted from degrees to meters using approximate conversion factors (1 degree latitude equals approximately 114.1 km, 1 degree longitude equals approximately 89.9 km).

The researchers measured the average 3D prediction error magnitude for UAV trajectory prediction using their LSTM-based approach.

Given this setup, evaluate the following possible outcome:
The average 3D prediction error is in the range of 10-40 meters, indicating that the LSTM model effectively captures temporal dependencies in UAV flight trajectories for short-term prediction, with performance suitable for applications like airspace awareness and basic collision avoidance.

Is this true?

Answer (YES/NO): NO